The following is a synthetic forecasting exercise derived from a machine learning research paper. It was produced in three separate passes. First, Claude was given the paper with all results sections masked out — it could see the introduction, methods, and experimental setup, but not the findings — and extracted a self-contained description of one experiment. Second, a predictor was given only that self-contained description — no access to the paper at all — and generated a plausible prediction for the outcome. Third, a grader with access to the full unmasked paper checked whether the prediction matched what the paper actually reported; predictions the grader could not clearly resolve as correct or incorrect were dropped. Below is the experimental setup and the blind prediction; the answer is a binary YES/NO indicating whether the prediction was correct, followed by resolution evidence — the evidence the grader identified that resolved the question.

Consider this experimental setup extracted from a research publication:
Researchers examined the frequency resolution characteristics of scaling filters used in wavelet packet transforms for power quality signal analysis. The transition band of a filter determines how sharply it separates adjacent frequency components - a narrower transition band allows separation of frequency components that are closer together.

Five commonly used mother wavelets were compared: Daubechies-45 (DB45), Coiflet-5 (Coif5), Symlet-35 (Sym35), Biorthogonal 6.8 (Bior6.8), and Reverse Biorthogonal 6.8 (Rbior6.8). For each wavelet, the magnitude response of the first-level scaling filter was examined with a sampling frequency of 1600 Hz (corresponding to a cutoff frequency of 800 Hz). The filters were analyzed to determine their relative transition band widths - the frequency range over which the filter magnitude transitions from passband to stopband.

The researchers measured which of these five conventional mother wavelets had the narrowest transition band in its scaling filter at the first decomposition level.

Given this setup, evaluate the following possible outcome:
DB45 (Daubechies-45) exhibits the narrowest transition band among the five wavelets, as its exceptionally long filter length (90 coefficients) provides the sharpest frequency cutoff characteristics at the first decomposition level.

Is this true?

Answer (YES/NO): YES